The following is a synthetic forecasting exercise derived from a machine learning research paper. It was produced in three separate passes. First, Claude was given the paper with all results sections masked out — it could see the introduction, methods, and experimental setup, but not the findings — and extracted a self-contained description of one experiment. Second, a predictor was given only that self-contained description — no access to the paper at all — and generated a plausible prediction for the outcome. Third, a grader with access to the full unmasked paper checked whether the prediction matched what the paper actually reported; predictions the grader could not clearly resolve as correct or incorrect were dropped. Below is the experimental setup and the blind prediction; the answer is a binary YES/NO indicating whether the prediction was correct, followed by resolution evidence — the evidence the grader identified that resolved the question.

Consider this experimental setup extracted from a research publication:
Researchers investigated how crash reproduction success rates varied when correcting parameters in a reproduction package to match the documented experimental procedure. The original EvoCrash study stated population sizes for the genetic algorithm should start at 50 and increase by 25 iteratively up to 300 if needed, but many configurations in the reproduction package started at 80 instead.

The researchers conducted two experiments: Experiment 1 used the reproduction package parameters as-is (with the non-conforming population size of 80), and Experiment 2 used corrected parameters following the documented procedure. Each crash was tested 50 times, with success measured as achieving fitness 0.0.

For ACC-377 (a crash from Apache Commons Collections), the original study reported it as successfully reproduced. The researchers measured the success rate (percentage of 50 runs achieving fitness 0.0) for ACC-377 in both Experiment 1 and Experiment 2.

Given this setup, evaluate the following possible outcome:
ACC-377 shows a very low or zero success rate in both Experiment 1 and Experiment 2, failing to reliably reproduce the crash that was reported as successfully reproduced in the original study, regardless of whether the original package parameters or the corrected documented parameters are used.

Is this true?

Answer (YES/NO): NO